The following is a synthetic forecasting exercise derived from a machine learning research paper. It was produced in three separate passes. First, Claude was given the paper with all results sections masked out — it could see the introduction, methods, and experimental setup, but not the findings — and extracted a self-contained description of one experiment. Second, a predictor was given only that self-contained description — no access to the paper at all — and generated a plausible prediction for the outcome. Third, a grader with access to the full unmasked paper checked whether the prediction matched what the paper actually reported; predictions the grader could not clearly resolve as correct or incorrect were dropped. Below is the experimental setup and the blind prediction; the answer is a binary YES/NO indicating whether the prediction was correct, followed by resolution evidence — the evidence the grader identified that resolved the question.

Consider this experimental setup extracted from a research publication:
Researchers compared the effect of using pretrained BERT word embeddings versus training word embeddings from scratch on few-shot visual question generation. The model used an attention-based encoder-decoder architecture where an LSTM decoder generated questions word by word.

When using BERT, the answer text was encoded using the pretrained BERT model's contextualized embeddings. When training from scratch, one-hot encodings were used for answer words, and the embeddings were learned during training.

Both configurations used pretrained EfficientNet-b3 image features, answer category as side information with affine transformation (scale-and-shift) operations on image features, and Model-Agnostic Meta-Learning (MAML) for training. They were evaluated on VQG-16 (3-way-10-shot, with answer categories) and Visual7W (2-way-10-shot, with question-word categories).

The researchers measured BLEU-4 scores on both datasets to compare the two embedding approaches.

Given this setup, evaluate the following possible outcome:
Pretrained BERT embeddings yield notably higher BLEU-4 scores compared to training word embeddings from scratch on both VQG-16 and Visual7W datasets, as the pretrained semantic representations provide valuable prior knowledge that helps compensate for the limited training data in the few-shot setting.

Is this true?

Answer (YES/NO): YES